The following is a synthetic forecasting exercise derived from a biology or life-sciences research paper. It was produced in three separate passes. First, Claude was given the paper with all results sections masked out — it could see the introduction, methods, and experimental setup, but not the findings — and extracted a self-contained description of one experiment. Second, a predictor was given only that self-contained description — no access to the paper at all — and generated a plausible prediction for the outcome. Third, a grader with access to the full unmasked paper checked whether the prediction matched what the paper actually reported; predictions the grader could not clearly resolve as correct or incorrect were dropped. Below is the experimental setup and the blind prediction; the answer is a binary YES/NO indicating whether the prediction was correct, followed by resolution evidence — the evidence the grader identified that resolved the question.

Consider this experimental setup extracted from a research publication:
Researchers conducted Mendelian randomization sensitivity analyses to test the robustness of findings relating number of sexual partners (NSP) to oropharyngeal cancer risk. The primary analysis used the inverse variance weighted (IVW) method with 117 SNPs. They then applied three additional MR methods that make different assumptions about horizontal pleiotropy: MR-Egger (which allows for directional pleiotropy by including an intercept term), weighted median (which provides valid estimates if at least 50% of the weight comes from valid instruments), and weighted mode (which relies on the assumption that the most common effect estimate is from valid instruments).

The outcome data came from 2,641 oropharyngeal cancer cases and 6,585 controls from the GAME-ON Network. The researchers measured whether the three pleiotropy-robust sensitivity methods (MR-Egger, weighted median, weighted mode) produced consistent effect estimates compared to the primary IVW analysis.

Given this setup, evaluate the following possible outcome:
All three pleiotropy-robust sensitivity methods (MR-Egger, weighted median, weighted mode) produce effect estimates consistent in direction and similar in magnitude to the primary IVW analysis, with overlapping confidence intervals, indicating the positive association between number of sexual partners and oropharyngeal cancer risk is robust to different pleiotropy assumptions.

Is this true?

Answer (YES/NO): YES